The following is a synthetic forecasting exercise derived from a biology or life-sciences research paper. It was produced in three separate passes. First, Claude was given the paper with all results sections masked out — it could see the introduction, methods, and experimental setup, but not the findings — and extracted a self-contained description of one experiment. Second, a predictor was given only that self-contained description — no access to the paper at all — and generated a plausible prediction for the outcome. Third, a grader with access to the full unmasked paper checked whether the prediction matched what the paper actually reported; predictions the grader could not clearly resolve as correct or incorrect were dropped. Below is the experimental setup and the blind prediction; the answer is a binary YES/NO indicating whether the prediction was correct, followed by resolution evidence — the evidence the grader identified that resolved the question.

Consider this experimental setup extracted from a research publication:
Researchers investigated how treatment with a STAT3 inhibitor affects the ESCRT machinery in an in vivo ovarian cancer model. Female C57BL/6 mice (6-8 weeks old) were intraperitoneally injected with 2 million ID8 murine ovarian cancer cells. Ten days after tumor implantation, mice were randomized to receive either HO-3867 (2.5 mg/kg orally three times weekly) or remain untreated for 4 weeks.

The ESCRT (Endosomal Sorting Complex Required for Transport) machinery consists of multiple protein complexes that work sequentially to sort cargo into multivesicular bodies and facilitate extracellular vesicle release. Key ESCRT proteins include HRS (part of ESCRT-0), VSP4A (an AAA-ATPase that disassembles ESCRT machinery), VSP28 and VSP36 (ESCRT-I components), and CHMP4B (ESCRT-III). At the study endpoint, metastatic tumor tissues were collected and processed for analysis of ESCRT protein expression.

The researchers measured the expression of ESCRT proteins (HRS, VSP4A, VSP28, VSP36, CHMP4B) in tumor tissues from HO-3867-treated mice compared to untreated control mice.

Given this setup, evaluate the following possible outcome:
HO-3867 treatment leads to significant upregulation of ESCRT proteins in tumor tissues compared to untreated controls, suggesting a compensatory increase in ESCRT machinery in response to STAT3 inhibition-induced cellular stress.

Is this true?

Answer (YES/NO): NO